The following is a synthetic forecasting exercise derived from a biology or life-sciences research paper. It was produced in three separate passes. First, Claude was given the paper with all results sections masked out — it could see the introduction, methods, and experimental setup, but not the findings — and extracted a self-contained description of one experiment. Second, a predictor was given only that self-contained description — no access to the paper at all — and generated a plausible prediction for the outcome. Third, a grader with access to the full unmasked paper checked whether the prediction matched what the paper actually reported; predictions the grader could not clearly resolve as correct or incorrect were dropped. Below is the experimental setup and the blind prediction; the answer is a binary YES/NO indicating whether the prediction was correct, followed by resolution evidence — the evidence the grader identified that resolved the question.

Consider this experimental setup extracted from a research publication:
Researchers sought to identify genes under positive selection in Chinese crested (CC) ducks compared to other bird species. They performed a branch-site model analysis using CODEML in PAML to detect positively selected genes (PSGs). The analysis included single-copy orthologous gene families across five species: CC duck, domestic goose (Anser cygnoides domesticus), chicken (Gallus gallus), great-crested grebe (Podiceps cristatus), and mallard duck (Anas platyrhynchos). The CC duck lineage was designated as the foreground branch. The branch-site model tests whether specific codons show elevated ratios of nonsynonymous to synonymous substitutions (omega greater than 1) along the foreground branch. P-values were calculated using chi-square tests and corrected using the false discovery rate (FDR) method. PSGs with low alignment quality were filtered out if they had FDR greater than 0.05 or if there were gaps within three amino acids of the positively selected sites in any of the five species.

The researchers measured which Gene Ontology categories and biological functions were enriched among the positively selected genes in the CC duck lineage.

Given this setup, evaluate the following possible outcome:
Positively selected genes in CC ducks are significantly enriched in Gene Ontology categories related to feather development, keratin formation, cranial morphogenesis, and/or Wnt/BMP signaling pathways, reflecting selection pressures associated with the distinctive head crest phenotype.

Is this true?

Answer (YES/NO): NO